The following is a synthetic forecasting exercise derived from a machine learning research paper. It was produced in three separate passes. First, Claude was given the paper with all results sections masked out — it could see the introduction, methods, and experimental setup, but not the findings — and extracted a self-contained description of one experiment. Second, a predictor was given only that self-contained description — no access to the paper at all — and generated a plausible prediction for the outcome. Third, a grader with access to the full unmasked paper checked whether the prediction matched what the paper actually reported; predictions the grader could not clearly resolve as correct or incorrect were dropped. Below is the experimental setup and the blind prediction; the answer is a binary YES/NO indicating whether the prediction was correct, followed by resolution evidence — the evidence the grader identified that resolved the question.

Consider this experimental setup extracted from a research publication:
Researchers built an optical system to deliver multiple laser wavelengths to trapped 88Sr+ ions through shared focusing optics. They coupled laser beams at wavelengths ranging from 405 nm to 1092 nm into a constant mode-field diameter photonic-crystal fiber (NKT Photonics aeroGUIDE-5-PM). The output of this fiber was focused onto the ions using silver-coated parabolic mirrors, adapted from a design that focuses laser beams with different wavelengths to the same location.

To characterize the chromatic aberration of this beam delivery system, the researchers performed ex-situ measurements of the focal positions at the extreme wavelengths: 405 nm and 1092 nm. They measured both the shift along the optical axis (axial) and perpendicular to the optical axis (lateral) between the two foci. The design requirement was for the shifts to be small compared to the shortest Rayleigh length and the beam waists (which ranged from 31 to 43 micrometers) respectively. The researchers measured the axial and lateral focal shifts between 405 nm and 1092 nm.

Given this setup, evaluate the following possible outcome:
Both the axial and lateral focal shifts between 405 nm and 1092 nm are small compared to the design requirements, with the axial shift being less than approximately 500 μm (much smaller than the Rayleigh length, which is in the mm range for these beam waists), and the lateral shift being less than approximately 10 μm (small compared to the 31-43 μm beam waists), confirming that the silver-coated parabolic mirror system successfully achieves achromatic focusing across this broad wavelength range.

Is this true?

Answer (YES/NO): NO